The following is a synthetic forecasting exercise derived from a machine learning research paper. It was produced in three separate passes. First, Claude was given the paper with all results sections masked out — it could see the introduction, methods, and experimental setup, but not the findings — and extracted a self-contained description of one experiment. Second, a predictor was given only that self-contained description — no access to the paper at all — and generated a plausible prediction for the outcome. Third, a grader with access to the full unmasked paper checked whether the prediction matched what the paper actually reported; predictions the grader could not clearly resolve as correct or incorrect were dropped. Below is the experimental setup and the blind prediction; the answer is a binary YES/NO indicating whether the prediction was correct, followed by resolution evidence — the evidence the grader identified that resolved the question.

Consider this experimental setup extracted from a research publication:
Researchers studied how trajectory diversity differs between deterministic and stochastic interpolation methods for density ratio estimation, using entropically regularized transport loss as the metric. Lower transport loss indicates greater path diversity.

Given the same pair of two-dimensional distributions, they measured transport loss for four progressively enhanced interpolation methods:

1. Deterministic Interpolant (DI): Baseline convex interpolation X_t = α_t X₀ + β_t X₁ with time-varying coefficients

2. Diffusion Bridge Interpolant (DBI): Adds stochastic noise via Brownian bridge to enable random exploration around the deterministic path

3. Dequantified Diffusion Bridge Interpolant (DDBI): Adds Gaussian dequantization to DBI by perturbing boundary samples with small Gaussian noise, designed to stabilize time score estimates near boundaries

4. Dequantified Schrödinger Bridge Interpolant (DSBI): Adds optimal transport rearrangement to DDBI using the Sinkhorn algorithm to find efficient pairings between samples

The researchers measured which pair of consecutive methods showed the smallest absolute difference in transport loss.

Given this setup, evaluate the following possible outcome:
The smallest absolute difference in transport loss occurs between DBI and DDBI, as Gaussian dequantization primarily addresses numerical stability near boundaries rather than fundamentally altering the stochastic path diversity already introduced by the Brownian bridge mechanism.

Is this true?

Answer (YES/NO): YES